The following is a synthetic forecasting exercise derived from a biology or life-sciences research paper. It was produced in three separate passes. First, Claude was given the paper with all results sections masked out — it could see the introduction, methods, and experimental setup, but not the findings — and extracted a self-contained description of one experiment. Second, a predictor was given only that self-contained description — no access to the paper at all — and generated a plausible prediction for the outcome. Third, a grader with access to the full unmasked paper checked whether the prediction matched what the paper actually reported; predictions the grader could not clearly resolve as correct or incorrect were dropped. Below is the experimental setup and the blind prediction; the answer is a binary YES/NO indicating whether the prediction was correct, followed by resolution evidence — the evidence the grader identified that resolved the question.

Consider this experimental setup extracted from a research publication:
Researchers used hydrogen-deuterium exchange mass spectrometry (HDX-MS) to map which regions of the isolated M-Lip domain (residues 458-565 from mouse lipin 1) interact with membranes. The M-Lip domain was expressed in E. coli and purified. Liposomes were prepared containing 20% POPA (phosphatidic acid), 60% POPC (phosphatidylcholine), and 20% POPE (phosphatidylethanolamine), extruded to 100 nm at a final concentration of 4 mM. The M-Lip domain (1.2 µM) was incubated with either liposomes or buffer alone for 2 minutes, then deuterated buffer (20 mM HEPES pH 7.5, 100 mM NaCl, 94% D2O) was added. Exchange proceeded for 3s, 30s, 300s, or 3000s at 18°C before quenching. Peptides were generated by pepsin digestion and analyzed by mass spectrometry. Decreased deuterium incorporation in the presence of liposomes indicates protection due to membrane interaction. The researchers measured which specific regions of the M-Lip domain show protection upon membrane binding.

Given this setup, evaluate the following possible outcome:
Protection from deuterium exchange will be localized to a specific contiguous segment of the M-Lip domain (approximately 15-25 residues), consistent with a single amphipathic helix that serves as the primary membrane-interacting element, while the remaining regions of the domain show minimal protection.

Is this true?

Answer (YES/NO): NO